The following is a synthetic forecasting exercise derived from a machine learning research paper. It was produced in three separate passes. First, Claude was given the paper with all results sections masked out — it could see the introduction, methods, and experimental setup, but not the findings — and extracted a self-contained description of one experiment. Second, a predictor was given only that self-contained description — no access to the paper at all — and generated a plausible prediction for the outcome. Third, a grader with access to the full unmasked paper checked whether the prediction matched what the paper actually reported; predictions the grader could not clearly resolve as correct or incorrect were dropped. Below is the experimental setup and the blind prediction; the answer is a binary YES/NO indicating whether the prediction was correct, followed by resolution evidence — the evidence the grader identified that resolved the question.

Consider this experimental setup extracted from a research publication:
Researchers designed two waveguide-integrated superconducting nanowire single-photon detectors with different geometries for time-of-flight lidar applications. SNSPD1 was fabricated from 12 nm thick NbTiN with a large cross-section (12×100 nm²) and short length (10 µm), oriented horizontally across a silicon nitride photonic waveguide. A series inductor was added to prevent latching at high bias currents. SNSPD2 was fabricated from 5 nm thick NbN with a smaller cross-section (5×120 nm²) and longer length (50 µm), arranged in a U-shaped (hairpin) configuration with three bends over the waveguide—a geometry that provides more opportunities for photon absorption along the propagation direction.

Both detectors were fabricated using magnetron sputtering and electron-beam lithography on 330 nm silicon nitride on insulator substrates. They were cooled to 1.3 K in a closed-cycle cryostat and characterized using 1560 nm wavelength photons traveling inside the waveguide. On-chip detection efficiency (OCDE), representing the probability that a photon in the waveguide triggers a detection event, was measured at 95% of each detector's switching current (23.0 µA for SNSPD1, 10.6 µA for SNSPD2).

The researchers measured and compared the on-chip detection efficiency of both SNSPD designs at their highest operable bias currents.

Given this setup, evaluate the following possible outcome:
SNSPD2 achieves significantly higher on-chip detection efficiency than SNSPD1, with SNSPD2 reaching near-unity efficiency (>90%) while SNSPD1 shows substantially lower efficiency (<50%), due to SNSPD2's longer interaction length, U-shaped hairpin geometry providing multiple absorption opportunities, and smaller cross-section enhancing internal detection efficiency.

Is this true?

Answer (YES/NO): NO